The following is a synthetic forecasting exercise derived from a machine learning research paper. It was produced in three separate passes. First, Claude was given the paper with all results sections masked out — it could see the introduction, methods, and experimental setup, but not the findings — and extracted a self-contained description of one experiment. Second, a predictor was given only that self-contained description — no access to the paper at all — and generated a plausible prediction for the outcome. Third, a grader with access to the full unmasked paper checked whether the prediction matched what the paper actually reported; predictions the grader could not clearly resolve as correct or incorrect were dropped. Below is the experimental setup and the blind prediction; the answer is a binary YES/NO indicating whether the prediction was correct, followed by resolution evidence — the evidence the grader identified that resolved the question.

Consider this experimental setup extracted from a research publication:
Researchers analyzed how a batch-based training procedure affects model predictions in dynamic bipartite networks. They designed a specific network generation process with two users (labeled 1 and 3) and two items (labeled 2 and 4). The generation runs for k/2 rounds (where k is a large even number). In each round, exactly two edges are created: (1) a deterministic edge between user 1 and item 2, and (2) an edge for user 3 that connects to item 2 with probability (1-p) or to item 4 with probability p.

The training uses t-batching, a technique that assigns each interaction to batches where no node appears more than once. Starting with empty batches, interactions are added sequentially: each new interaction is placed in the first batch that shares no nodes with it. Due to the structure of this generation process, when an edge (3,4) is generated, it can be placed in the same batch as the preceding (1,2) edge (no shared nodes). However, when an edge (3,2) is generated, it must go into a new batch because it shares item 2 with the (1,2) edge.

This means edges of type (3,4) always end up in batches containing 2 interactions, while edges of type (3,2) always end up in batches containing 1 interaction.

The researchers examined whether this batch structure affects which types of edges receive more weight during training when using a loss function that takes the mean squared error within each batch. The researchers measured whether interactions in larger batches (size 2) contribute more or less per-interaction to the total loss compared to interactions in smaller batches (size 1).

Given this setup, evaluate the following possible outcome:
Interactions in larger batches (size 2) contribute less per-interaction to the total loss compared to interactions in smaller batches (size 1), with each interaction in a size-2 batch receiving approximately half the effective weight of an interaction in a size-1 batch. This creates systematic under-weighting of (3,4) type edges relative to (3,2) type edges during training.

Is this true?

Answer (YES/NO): YES